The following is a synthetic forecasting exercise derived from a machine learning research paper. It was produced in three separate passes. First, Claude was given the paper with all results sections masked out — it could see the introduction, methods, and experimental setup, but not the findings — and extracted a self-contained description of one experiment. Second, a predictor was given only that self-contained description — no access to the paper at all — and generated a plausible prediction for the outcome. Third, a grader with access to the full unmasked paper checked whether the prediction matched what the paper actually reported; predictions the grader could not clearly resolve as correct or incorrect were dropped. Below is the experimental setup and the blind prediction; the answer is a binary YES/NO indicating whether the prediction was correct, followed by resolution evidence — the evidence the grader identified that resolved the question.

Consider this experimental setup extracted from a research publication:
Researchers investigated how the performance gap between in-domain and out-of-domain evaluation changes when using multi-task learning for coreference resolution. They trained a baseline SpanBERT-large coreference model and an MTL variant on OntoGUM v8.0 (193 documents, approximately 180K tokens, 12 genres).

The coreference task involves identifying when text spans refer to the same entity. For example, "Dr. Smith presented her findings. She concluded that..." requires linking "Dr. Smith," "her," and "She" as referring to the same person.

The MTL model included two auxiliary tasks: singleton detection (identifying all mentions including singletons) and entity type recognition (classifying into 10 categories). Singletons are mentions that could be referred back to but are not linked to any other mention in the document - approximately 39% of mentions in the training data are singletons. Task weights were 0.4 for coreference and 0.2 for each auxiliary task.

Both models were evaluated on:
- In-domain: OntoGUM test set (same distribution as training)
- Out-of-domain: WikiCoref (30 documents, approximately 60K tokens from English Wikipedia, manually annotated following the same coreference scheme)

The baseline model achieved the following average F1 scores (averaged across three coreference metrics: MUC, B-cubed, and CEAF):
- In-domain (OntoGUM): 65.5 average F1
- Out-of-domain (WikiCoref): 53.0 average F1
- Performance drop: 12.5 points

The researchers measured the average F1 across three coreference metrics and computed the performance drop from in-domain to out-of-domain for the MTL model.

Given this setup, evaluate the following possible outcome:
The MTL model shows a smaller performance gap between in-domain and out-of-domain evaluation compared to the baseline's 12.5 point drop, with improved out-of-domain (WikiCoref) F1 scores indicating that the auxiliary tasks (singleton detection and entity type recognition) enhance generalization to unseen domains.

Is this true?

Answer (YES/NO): NO